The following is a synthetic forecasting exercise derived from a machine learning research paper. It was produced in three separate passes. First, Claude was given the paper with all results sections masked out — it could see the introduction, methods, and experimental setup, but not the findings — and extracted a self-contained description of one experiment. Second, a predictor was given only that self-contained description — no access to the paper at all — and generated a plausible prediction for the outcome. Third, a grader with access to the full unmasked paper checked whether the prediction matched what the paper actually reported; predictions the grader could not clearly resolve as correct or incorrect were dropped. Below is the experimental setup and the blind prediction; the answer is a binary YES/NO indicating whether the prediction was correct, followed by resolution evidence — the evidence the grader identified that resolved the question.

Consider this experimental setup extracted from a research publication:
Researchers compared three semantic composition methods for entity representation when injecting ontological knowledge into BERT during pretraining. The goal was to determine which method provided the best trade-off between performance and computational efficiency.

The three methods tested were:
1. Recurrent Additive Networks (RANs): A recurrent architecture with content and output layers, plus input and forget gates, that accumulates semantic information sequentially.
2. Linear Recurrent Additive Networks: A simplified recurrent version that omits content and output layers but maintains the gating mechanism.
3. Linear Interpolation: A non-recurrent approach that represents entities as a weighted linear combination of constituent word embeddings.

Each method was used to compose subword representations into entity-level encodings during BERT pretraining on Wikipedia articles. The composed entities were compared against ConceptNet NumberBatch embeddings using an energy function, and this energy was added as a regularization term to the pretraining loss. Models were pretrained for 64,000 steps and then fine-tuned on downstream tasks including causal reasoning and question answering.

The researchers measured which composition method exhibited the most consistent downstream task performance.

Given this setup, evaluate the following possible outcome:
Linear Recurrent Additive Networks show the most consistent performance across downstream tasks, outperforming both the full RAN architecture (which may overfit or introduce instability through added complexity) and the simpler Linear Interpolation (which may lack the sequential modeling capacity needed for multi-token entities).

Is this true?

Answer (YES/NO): NO